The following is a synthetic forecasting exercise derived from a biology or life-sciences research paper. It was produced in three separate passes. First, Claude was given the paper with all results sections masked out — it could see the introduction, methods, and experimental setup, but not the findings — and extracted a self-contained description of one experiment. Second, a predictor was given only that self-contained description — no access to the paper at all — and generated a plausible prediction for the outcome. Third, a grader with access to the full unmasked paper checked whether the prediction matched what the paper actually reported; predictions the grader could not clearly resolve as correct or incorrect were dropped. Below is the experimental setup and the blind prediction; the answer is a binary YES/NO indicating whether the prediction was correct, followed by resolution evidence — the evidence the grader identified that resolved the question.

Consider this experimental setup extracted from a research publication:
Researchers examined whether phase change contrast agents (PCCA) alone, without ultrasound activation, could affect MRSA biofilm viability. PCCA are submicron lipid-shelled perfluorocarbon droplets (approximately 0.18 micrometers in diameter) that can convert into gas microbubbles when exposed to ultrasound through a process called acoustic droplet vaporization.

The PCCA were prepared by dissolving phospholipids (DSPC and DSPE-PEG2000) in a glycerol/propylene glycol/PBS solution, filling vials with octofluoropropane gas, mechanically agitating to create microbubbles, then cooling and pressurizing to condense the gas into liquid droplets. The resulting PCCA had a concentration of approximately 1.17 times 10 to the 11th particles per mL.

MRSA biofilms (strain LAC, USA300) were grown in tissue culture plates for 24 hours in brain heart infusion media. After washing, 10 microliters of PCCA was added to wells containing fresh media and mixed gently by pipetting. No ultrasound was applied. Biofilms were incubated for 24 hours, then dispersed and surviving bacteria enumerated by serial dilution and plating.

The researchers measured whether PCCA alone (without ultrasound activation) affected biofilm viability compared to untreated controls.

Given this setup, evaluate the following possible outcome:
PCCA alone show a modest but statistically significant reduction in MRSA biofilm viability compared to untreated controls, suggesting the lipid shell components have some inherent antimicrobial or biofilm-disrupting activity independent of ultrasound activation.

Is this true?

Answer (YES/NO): NO